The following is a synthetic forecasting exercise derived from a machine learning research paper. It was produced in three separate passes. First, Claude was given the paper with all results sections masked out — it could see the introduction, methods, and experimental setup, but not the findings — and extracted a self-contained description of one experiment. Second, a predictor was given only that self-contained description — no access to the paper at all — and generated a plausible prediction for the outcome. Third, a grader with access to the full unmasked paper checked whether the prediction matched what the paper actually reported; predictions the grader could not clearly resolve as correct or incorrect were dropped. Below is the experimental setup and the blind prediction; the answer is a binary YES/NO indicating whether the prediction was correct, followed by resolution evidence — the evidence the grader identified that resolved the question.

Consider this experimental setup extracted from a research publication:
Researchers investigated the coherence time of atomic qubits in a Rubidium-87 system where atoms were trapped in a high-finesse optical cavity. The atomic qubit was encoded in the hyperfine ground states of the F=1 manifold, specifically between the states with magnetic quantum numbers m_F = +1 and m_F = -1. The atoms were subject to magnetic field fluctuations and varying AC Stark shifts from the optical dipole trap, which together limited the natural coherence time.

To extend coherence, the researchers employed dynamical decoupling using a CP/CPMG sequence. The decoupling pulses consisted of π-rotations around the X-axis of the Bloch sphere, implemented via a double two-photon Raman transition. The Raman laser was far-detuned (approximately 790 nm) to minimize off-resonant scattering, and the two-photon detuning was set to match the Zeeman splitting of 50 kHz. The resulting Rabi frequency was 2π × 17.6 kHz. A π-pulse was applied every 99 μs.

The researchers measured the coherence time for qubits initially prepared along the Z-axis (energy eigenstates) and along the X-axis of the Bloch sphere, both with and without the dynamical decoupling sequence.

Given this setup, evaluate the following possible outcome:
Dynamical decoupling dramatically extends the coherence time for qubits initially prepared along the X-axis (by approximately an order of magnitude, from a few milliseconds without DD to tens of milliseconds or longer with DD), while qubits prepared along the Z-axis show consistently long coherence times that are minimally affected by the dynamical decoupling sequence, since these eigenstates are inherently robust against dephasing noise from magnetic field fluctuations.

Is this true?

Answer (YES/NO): NO